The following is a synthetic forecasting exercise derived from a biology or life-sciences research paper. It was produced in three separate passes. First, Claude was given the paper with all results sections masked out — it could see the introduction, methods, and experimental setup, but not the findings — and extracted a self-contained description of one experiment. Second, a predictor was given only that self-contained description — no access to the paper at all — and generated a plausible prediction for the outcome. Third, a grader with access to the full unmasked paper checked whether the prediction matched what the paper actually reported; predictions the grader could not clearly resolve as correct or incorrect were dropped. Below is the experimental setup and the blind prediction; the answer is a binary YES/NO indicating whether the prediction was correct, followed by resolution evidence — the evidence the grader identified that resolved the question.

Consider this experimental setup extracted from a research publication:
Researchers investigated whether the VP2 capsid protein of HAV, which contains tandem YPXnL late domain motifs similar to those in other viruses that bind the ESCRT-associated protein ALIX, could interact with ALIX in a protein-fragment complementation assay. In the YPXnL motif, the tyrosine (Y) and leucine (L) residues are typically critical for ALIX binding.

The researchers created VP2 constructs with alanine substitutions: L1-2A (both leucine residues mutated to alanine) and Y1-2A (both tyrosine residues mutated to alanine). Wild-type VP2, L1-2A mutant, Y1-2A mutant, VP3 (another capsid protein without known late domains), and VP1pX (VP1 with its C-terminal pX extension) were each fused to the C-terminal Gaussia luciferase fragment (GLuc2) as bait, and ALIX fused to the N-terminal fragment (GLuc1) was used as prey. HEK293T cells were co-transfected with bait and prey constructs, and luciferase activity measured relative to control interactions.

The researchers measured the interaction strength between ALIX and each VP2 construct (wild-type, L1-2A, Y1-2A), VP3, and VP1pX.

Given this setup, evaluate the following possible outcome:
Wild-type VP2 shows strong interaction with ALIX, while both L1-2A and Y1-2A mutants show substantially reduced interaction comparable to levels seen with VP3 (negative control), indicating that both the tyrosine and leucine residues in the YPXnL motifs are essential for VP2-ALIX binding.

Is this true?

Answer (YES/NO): NO